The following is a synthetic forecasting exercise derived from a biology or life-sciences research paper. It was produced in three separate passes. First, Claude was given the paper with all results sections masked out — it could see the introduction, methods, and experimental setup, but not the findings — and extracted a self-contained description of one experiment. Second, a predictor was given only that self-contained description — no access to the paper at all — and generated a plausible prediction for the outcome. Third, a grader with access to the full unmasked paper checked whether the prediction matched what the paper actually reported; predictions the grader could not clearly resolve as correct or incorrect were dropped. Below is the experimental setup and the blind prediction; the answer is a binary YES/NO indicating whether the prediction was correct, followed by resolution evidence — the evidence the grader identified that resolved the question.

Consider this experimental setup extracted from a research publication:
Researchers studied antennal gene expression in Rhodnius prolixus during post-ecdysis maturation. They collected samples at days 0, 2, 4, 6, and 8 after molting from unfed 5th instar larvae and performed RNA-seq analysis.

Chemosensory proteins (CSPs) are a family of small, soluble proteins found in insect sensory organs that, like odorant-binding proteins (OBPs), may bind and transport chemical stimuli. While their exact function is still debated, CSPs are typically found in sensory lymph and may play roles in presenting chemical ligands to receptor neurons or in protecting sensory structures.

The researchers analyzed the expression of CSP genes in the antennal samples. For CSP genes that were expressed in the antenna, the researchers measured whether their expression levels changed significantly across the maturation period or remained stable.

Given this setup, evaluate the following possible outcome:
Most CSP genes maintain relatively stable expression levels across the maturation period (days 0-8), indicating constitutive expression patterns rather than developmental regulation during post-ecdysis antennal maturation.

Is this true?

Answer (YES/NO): NO